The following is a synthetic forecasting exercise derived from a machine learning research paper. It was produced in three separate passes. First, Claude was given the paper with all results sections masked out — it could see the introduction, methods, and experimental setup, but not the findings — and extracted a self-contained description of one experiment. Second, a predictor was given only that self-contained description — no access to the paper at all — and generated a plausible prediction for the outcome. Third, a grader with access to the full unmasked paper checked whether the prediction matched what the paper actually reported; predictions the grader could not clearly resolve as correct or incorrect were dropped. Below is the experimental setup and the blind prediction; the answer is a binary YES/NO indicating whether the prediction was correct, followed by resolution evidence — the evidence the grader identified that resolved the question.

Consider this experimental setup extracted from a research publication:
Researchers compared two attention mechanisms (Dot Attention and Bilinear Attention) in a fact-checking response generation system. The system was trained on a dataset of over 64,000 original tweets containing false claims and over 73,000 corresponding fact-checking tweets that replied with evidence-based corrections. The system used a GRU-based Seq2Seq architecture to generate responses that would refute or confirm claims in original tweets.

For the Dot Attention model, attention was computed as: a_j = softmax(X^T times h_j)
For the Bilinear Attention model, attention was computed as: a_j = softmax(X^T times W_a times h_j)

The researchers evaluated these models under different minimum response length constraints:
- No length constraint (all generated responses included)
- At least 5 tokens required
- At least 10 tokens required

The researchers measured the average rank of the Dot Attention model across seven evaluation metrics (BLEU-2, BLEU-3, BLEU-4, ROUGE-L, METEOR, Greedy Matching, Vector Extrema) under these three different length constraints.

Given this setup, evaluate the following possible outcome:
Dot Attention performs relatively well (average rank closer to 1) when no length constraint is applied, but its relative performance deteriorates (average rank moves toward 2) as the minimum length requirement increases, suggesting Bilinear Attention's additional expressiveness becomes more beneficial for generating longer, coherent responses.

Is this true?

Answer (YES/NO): NO